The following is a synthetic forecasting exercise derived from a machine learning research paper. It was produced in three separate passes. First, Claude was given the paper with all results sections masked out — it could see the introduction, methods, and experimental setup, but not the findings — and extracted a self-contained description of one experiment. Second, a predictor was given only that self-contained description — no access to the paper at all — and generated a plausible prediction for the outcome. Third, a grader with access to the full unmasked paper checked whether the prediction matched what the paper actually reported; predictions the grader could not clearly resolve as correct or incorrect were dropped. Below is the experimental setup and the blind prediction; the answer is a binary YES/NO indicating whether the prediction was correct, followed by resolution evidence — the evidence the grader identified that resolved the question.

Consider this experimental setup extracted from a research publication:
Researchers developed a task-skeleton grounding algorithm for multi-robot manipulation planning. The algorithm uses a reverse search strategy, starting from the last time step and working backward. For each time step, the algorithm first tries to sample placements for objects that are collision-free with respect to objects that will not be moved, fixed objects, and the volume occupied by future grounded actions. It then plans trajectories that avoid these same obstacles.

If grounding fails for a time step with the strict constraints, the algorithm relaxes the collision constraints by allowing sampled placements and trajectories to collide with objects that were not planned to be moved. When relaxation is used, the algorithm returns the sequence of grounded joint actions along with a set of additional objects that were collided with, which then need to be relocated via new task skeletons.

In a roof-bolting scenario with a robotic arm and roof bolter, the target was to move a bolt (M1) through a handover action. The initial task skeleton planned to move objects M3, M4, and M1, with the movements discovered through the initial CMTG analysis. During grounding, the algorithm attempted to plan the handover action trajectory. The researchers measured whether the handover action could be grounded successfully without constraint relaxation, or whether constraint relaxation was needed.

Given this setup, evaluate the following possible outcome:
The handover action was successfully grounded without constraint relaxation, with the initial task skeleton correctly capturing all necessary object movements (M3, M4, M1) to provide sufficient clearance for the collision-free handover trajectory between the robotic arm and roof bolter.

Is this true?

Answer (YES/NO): NO